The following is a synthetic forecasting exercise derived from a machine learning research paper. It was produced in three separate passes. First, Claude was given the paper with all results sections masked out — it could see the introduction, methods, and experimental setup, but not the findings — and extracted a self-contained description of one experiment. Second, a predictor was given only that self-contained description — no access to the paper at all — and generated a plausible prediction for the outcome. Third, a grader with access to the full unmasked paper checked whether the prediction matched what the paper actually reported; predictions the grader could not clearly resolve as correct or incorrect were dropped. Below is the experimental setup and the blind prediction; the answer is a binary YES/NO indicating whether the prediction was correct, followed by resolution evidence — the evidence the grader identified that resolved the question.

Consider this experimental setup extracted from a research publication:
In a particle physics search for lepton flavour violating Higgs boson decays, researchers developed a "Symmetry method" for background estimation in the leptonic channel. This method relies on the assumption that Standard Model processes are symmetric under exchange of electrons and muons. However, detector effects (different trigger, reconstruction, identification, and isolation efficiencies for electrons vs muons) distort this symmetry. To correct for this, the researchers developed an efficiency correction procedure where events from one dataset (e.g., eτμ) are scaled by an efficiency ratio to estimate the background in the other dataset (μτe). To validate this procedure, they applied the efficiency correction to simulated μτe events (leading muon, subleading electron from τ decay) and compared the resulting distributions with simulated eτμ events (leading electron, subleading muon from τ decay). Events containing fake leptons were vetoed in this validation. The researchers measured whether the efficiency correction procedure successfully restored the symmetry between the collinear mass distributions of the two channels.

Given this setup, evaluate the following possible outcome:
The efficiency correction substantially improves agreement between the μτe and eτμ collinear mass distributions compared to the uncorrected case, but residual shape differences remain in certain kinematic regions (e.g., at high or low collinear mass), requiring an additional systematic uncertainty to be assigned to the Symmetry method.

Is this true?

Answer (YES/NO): NO